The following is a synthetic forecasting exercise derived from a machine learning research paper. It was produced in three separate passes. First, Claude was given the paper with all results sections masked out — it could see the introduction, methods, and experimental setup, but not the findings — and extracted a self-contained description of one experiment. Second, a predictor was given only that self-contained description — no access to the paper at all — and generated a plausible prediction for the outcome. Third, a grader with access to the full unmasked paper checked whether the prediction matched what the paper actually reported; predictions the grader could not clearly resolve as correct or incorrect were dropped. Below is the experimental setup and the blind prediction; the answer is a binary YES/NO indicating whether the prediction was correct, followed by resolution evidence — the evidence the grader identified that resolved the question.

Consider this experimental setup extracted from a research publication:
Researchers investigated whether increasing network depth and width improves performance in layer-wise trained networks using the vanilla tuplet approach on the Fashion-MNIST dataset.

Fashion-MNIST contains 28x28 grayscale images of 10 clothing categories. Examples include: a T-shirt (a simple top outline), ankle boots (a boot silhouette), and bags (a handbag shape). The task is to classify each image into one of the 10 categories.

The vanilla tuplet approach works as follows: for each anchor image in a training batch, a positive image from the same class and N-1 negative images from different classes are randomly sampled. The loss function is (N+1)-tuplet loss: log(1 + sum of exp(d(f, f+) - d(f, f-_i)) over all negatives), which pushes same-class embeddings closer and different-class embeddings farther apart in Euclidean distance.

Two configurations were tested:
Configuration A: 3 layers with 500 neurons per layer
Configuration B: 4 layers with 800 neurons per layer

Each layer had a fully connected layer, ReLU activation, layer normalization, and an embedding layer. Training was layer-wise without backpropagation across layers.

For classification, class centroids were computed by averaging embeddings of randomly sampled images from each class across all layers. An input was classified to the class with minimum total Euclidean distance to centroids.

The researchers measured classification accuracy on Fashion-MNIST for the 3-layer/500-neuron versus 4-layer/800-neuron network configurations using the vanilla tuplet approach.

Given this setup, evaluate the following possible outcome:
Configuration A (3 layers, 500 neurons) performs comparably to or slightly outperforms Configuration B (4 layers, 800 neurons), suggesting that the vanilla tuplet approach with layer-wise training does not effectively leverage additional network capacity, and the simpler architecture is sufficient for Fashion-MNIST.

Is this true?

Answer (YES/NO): YES